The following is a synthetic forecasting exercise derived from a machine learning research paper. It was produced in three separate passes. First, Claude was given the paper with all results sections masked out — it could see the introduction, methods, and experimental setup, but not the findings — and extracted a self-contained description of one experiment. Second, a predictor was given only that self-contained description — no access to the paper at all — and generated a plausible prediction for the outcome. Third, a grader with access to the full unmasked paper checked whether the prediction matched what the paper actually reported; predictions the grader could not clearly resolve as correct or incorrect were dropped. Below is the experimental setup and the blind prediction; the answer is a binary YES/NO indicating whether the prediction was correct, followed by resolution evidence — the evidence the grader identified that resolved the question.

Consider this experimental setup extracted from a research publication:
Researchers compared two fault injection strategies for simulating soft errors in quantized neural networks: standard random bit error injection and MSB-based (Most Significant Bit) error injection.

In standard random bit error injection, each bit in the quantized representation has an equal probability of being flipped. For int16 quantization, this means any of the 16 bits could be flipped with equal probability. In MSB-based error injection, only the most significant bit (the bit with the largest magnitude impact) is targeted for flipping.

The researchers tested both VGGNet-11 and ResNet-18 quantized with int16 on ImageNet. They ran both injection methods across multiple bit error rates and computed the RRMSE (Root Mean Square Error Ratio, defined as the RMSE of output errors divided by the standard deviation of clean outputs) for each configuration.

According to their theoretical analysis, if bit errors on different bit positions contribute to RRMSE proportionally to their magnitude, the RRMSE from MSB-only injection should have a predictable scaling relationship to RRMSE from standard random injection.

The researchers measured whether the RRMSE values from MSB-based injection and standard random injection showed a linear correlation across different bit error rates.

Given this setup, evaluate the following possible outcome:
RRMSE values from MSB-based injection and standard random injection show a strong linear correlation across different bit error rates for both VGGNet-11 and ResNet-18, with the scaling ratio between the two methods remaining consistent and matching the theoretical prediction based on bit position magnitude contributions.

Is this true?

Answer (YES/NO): YES